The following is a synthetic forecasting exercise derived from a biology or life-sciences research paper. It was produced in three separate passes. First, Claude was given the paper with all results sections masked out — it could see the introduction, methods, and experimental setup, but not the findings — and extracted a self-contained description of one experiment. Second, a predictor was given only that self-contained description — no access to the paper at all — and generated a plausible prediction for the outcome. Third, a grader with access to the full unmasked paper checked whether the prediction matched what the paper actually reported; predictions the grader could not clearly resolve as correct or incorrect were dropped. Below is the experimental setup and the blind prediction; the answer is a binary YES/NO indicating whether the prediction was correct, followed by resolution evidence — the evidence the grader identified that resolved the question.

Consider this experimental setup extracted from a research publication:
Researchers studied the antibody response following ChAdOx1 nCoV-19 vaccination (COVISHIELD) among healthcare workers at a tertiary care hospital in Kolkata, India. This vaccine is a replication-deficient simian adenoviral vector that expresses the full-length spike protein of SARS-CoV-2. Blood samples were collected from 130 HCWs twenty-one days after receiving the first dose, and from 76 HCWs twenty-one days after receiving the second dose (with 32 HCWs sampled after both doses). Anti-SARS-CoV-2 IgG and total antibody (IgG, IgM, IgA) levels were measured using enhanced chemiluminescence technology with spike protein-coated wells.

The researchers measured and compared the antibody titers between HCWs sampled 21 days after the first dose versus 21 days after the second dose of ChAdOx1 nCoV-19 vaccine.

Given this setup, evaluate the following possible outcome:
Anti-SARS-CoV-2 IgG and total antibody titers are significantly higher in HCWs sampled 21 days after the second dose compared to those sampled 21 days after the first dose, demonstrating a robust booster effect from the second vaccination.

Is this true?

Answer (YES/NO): YES